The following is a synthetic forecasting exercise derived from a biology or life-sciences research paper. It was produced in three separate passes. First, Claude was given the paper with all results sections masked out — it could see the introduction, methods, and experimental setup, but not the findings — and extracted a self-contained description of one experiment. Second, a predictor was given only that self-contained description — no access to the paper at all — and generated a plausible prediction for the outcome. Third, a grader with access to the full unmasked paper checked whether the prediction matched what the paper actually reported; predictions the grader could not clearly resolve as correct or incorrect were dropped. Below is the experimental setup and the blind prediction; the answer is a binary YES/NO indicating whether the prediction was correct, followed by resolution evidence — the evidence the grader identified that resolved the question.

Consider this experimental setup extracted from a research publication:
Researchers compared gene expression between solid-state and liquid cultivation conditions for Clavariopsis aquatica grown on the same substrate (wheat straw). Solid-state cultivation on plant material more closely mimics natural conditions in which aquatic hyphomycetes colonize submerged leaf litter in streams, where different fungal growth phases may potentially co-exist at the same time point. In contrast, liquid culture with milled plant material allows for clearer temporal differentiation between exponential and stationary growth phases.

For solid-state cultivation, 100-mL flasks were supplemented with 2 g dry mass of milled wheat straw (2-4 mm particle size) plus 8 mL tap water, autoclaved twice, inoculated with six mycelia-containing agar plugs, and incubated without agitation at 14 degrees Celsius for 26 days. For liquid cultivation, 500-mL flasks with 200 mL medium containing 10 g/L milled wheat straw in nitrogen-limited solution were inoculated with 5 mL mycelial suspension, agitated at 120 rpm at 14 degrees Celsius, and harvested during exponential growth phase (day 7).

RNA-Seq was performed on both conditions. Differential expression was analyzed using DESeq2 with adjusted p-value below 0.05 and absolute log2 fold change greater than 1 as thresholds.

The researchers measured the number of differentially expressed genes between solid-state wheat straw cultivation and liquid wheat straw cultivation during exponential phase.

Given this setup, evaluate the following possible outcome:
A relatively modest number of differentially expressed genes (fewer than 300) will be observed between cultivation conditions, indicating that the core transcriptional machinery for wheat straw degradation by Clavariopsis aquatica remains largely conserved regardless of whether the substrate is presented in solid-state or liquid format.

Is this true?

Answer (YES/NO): NO